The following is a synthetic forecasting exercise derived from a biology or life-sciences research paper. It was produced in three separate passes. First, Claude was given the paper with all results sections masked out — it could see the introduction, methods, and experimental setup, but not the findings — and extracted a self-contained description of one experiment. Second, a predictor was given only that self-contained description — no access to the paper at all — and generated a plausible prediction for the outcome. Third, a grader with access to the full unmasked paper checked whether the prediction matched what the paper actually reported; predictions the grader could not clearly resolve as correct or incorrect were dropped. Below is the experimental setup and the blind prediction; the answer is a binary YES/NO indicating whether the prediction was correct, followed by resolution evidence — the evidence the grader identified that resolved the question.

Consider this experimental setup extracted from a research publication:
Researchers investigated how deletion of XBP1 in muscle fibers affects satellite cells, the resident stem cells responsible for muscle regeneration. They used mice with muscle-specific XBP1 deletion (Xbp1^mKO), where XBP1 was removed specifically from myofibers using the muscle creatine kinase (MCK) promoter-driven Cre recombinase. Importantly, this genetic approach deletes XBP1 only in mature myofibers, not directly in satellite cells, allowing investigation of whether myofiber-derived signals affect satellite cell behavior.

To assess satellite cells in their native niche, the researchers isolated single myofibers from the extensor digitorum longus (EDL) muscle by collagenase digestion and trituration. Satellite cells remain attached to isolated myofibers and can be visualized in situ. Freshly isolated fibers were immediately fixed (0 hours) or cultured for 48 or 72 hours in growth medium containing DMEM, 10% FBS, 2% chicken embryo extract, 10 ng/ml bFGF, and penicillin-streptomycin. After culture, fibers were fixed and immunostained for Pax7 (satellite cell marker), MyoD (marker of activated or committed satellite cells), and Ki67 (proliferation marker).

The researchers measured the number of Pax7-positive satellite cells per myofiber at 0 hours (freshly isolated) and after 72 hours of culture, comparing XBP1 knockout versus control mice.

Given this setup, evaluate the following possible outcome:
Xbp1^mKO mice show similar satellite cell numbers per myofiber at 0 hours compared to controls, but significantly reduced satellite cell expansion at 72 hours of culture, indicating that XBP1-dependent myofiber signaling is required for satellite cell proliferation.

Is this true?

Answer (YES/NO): YES